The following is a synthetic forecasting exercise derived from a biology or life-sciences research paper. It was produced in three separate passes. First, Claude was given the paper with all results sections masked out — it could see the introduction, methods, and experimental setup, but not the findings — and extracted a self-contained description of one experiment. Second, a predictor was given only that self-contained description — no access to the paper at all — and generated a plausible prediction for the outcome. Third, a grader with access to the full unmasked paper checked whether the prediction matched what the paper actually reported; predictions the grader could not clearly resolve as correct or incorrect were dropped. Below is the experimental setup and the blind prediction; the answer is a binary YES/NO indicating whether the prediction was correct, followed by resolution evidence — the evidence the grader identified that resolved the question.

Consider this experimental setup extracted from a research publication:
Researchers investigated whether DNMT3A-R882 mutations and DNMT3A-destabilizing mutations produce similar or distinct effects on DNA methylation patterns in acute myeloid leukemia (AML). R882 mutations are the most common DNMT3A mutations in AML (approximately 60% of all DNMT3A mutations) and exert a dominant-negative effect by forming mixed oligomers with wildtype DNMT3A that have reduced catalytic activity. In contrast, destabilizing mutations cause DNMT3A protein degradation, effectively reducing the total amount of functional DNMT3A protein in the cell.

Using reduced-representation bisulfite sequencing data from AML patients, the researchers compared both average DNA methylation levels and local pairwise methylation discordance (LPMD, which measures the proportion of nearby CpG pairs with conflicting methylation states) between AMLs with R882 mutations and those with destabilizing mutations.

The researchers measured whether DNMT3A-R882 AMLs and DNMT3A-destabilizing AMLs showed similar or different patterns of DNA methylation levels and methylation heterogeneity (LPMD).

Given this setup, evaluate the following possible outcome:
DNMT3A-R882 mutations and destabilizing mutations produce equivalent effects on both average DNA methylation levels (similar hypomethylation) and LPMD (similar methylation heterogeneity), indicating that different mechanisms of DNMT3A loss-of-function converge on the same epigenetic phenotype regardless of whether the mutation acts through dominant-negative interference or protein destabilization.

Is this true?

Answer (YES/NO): NO